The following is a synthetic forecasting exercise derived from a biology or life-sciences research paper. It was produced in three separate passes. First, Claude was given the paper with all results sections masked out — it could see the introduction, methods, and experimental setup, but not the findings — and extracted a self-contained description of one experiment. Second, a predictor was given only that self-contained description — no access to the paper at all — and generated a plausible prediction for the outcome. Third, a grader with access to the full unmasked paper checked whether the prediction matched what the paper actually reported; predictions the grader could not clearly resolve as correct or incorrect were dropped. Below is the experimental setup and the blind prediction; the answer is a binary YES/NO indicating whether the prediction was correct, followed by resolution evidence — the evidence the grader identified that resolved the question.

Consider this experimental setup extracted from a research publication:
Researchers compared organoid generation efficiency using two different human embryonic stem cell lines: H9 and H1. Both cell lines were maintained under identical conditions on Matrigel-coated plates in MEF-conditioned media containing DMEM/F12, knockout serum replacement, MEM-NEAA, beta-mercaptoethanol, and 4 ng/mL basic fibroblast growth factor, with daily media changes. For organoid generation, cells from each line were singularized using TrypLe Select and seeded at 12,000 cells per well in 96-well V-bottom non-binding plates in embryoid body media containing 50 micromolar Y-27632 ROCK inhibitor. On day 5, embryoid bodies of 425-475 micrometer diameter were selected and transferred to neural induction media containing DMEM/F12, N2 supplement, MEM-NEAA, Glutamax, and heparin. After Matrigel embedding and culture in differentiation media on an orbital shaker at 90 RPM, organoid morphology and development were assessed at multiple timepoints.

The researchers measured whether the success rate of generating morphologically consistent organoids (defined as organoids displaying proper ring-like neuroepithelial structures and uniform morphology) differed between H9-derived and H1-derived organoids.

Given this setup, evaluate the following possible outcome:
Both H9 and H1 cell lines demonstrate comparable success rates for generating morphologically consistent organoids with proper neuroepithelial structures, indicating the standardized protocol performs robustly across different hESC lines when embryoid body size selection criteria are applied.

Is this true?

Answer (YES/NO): YES